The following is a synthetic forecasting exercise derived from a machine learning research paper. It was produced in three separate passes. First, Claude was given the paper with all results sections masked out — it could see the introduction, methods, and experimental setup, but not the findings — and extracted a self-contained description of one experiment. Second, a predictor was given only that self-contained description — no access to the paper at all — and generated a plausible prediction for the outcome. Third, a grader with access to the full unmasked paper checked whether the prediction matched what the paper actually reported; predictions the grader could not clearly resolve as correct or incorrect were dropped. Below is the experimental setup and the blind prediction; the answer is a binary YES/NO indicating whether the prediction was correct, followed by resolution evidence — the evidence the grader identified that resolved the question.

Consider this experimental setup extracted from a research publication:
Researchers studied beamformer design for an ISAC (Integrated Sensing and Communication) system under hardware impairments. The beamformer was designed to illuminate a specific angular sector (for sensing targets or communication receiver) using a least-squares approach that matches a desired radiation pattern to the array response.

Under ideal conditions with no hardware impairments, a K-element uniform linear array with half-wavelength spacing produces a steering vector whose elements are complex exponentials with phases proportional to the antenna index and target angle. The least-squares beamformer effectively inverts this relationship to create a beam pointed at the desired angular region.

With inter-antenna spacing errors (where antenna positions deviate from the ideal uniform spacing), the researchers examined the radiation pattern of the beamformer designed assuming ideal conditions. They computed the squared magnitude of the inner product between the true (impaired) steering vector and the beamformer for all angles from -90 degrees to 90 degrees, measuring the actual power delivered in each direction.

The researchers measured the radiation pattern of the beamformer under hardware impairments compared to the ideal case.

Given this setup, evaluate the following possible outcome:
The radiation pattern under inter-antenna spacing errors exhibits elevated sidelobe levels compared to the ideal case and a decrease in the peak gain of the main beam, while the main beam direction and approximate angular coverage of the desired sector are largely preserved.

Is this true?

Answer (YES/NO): YES